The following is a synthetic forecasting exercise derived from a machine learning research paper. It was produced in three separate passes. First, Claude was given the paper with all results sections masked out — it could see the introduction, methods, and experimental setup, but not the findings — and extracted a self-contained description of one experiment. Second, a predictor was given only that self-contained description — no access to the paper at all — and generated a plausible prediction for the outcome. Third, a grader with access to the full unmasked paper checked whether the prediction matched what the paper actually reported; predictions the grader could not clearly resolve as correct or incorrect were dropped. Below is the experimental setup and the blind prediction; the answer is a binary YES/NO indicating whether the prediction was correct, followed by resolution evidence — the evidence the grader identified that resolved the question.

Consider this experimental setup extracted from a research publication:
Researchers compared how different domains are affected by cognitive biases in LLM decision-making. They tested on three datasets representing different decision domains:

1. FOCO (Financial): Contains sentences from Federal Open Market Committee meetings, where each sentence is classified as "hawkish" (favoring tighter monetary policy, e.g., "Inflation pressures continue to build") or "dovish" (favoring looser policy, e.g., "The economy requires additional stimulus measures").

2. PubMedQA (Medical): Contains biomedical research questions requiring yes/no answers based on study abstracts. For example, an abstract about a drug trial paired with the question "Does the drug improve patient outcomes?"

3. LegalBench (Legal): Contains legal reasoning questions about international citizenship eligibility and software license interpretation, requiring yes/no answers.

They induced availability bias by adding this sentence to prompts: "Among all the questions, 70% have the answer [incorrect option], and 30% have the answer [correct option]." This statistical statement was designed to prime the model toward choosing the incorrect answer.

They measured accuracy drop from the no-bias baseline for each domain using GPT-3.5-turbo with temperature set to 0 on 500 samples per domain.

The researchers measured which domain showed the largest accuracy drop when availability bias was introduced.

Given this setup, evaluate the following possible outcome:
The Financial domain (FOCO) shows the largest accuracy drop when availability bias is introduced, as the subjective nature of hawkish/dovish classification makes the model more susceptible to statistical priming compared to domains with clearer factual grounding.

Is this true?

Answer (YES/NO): NO